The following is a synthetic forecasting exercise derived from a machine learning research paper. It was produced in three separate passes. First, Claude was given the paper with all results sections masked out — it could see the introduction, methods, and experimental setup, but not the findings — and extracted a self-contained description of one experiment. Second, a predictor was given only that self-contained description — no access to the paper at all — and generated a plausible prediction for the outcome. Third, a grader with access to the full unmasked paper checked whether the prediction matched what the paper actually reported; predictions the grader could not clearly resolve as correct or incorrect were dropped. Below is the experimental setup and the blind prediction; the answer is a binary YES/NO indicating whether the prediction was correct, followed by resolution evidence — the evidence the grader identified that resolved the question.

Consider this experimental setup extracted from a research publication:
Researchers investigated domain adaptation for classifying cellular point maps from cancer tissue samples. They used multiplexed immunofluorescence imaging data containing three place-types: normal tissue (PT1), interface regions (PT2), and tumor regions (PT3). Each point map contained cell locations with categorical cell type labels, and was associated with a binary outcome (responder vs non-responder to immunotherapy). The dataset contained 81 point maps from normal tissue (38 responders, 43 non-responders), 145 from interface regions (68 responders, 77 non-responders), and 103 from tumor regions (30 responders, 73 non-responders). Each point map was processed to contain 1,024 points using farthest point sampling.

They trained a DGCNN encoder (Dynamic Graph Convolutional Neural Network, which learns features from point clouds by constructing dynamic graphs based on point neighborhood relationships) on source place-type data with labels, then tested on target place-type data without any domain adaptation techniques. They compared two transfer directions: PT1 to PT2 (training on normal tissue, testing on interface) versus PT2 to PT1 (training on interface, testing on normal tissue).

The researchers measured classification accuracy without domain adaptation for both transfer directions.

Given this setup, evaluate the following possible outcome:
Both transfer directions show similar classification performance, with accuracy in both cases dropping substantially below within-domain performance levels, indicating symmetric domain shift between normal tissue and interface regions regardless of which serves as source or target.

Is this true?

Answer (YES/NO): NO